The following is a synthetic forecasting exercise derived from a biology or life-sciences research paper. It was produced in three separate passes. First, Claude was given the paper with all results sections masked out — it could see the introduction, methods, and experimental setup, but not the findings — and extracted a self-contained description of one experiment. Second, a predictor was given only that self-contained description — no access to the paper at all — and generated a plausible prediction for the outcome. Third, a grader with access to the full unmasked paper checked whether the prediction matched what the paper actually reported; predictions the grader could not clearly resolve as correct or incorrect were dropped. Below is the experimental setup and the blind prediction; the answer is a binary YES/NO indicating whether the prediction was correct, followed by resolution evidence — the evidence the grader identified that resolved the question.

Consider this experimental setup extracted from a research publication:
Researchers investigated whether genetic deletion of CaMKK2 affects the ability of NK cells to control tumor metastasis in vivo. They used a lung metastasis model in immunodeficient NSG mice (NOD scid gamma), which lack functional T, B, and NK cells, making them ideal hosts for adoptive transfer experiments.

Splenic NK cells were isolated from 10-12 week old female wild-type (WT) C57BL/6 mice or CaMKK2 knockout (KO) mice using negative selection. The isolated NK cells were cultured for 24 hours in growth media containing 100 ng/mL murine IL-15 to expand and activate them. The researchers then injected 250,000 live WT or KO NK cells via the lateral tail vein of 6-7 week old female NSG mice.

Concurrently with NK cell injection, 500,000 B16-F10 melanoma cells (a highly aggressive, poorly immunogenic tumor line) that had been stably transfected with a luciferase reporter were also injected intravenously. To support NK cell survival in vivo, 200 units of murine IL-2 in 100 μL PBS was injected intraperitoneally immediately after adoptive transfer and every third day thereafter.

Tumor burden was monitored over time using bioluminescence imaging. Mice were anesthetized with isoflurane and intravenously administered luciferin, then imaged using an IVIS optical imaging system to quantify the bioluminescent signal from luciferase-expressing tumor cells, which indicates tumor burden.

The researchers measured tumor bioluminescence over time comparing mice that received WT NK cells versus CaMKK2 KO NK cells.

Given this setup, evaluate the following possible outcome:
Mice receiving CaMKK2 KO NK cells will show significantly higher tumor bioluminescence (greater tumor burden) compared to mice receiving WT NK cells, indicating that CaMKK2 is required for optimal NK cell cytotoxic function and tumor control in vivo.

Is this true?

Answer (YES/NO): NO